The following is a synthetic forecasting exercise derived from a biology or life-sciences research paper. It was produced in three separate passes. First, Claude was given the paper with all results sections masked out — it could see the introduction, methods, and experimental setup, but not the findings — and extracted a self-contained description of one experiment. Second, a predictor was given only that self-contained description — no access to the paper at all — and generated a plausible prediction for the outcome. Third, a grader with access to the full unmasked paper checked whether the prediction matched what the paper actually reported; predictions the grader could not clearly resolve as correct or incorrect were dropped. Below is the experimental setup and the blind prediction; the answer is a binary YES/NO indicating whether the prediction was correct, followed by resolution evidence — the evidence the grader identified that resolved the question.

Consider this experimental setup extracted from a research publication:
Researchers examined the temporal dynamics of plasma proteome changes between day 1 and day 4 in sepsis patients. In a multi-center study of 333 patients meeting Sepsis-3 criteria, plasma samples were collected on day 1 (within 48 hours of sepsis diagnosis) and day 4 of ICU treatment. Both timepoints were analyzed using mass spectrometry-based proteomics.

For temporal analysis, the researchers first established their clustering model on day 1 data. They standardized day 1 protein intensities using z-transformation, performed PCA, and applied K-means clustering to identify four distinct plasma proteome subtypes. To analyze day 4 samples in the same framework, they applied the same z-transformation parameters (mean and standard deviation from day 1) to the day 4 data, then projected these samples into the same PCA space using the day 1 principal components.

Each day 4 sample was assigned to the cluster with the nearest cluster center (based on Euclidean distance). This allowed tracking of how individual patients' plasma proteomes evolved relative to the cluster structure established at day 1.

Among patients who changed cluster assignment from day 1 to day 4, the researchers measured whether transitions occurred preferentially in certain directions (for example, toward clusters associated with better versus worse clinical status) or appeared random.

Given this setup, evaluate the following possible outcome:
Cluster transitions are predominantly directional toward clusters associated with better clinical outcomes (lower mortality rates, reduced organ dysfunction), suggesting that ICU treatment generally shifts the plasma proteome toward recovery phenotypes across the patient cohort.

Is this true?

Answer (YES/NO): NO